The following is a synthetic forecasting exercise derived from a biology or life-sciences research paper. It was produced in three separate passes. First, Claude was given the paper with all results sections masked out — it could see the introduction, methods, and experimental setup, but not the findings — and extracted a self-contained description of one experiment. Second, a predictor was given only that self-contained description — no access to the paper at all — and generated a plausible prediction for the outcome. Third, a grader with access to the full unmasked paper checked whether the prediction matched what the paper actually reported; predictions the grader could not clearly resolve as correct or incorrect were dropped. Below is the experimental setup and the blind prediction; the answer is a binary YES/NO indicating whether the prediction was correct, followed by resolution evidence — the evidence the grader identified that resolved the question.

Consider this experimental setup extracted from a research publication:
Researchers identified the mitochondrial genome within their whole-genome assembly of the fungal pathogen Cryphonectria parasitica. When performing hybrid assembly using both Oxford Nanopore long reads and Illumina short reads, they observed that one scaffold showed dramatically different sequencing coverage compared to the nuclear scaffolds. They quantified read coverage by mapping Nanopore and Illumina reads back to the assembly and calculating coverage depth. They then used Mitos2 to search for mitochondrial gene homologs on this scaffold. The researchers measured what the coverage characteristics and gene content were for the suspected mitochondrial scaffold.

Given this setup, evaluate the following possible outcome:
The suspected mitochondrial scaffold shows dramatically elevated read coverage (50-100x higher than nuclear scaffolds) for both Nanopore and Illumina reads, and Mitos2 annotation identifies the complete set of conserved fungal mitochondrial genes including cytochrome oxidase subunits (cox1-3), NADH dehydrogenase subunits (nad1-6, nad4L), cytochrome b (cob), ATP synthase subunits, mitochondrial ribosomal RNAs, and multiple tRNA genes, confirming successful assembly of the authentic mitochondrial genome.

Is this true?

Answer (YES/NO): NO